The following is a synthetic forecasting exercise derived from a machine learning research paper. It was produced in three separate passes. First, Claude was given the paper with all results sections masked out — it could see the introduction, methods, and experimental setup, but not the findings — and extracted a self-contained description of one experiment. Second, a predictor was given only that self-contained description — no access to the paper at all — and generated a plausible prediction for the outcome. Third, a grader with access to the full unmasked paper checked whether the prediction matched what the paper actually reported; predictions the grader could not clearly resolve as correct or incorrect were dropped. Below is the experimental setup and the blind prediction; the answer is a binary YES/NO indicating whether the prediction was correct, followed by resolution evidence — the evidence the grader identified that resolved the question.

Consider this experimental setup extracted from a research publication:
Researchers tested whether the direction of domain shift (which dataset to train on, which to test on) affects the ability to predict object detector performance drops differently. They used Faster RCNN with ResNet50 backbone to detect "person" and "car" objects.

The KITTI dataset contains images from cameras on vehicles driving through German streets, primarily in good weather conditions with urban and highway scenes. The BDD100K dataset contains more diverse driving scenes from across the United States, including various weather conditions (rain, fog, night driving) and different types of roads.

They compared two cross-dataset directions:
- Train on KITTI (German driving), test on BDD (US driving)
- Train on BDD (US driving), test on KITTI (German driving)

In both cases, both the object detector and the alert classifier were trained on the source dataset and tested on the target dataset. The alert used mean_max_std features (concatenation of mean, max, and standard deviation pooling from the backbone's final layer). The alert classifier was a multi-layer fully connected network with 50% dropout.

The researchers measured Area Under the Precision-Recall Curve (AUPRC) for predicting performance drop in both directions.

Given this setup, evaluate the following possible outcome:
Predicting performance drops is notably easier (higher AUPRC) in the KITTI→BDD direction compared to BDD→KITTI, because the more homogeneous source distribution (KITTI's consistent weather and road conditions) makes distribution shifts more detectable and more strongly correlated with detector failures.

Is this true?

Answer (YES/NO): NO